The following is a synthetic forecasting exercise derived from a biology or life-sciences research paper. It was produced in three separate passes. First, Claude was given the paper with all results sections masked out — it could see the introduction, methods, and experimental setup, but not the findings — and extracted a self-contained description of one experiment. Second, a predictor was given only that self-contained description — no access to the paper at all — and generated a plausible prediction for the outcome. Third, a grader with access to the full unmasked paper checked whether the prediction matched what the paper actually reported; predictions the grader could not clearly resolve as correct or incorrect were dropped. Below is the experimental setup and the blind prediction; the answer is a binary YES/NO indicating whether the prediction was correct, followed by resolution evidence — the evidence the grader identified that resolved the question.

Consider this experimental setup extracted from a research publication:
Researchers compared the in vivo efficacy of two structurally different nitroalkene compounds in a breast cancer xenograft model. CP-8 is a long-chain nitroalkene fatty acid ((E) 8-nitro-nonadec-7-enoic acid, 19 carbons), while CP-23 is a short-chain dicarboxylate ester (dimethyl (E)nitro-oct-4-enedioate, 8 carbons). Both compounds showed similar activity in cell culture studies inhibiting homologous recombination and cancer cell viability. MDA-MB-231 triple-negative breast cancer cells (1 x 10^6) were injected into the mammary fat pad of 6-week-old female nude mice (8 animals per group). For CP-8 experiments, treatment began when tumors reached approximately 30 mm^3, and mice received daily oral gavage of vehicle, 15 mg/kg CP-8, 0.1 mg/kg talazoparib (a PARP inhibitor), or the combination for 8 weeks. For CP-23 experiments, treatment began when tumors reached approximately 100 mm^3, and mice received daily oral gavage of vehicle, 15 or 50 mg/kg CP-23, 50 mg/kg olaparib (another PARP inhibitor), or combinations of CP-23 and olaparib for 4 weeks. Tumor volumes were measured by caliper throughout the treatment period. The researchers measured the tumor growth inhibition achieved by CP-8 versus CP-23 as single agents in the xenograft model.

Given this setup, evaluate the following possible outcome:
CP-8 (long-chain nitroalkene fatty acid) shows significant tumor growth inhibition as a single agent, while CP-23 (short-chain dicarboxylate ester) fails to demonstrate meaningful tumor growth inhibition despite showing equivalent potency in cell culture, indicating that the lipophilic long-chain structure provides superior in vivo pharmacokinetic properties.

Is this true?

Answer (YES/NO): YES